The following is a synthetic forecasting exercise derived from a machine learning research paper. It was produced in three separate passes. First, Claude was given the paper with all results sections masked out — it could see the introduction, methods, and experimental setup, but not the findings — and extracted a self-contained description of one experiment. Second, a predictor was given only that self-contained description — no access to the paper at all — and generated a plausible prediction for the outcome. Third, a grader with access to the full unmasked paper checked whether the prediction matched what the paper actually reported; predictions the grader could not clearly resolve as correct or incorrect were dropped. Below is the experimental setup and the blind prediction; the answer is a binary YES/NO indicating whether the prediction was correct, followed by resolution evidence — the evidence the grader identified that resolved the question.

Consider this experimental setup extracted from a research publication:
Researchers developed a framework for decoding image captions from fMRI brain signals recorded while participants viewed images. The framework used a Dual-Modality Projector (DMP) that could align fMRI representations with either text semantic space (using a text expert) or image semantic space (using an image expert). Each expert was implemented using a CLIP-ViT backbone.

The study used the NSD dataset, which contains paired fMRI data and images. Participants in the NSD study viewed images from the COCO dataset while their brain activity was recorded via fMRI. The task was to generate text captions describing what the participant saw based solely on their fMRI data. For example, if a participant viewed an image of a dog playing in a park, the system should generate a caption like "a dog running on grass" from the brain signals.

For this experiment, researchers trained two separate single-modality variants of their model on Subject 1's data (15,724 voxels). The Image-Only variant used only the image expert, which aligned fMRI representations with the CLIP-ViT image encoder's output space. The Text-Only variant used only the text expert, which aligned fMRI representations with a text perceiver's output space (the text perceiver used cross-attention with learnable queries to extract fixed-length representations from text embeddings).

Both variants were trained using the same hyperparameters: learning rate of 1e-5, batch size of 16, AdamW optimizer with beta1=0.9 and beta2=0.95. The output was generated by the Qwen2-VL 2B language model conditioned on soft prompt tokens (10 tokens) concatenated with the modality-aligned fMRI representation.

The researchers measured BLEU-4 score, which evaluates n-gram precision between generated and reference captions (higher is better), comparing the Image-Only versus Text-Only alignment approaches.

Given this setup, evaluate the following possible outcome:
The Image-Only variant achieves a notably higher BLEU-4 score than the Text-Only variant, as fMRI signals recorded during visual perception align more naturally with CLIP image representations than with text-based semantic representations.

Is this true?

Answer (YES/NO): NO